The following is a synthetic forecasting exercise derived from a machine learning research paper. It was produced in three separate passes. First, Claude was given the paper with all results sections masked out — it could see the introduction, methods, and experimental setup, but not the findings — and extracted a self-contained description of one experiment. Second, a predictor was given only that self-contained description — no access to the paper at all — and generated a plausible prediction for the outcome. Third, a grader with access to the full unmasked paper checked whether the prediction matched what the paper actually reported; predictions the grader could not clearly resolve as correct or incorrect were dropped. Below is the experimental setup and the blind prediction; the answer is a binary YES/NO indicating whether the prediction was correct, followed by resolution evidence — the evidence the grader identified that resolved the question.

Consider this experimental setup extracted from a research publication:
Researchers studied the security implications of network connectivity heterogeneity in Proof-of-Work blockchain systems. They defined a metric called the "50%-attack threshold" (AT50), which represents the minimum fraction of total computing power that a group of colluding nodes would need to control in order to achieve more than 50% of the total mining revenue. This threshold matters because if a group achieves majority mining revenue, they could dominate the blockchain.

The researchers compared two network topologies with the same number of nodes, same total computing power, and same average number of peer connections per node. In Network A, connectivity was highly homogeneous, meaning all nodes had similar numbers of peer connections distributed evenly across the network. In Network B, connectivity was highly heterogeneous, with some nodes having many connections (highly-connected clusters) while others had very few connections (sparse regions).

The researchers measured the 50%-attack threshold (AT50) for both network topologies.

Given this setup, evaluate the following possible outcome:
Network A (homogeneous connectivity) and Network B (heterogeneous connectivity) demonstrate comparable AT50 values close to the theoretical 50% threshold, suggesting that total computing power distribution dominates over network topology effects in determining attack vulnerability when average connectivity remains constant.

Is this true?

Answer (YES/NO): NO